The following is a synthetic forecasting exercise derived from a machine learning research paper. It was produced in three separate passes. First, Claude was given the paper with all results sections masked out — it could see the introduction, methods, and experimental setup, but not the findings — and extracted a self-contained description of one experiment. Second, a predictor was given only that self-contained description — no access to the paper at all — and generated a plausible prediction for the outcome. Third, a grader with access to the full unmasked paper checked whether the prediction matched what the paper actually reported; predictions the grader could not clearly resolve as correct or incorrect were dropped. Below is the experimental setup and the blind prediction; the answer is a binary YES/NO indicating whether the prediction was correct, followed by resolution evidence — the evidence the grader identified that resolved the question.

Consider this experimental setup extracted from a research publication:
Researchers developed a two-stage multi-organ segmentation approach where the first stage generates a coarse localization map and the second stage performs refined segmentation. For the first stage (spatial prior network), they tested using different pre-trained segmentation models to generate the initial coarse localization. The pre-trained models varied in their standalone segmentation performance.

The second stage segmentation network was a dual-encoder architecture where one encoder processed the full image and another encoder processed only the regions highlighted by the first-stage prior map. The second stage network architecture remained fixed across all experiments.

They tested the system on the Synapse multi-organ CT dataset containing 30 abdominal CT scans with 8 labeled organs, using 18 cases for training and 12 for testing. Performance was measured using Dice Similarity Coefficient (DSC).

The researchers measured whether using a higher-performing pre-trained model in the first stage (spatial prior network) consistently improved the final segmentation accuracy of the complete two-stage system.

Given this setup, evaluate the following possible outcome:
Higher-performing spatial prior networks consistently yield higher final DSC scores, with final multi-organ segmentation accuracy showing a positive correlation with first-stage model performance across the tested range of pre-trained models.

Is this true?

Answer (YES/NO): NO